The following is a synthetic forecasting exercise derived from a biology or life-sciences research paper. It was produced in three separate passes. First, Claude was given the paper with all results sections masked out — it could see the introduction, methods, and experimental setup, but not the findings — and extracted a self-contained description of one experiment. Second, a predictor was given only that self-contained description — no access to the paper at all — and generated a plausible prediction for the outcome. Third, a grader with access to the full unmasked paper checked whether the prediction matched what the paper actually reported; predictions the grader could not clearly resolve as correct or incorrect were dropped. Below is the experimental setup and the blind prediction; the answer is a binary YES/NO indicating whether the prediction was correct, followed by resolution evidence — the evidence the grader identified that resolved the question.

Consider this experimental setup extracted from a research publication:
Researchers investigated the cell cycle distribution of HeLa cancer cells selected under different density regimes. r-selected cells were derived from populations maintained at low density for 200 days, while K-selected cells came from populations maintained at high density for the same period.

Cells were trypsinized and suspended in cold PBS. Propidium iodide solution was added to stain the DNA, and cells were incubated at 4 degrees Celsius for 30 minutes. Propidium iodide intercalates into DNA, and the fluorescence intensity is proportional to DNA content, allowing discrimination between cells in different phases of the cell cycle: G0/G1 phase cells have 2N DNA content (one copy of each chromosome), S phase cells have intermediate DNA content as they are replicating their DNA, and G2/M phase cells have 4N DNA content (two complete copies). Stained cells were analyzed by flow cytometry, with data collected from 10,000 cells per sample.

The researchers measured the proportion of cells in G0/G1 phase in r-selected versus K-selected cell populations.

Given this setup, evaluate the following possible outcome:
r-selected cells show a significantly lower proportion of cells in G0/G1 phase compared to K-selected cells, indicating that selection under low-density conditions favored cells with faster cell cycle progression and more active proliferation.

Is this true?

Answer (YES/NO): YES